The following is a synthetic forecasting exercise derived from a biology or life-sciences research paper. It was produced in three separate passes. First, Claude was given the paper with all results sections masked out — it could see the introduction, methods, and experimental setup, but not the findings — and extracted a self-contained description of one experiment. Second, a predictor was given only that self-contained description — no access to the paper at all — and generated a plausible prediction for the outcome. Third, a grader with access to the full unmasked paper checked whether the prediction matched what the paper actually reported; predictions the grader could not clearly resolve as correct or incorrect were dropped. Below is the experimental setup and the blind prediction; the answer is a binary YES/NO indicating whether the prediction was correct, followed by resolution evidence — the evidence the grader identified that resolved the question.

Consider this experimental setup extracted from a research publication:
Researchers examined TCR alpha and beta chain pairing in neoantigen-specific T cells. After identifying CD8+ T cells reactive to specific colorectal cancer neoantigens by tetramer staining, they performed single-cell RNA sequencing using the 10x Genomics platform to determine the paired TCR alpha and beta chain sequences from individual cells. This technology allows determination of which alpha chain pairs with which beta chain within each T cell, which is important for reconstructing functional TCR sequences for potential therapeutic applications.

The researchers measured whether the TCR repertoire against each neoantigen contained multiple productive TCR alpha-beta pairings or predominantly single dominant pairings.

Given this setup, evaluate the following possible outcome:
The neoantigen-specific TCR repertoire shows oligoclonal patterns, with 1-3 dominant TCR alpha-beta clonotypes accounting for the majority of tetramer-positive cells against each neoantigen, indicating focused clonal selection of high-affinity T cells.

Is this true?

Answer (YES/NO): YES